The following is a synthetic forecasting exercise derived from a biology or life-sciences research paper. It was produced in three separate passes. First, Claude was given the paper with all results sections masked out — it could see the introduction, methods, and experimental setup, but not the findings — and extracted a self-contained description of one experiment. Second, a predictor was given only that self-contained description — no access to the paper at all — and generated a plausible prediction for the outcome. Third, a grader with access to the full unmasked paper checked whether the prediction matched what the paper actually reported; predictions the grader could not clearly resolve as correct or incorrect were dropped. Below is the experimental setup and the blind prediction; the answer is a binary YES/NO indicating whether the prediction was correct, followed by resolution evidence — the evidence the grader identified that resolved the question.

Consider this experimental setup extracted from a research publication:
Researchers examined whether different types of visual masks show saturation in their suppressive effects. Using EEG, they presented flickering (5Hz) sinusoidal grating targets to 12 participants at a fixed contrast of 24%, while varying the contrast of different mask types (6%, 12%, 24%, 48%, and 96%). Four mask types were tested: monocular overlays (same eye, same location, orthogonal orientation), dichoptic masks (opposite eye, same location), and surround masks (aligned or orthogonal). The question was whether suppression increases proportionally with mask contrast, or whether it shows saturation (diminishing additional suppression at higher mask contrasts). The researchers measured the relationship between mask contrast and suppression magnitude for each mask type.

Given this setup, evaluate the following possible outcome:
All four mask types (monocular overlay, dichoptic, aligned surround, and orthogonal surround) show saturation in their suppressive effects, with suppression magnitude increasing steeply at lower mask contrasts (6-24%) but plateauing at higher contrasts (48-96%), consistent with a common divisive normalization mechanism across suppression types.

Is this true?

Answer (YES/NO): NO